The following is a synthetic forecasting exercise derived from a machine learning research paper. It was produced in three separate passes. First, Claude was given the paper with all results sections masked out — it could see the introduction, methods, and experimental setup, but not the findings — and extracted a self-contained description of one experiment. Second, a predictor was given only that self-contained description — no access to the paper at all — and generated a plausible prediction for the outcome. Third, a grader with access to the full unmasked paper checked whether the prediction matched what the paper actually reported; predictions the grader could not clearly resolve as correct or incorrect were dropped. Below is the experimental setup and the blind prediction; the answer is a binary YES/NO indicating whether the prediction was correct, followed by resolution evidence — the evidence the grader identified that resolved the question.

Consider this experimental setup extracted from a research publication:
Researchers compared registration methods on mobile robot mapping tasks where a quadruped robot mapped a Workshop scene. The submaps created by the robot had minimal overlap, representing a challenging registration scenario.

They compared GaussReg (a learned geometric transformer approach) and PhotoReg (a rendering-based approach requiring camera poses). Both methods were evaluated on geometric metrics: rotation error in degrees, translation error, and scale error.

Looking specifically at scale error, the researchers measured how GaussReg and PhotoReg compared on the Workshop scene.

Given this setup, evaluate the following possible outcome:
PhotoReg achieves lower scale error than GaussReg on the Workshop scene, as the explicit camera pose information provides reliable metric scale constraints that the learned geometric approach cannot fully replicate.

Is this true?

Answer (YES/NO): NO